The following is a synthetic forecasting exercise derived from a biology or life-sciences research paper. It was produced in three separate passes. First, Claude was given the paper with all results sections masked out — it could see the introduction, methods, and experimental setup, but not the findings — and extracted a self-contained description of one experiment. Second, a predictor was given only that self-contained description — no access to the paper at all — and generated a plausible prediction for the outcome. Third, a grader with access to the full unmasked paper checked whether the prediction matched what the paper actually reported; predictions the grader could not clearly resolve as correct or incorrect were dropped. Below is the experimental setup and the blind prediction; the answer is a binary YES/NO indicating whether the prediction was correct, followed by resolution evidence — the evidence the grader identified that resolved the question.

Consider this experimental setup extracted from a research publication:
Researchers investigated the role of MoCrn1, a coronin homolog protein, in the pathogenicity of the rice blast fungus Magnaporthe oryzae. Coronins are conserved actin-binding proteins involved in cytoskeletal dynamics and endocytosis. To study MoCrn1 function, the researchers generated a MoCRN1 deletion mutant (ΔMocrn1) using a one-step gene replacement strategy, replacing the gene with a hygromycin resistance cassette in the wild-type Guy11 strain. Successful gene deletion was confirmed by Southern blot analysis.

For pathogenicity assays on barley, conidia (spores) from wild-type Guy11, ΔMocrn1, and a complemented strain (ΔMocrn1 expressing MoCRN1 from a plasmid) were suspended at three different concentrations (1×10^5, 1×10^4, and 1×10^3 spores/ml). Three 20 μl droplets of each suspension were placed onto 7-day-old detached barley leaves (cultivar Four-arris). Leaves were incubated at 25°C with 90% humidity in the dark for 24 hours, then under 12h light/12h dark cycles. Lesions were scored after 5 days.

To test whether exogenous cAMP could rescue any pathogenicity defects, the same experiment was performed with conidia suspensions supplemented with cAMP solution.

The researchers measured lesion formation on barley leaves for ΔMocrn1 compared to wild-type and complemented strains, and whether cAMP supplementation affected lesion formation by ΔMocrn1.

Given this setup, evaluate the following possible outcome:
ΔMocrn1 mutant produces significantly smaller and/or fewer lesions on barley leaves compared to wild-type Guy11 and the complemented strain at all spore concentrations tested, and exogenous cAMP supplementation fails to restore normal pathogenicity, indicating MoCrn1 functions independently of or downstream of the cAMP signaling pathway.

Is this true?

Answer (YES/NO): NO